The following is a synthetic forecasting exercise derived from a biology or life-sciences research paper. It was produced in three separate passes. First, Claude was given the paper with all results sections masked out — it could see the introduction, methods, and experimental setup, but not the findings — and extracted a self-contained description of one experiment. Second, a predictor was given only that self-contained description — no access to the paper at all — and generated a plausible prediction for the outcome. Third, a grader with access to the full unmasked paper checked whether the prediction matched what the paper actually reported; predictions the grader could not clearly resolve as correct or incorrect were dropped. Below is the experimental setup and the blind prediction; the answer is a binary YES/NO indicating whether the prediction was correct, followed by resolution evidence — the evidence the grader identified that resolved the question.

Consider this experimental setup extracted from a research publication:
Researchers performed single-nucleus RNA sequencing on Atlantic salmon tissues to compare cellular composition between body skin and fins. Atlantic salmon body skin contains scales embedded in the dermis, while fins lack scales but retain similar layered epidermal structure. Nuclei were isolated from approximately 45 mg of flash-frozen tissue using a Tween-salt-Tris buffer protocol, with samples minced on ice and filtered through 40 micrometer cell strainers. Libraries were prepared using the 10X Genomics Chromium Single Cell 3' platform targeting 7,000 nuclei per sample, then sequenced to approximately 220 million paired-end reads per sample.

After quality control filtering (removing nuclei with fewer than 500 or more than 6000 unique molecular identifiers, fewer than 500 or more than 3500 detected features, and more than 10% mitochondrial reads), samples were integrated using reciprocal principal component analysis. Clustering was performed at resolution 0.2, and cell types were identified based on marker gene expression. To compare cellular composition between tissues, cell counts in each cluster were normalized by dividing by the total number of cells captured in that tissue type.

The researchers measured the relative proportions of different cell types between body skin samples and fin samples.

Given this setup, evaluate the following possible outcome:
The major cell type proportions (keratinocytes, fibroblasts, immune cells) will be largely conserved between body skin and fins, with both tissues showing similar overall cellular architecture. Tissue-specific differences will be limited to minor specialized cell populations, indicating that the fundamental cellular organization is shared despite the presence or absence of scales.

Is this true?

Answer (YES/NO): NO